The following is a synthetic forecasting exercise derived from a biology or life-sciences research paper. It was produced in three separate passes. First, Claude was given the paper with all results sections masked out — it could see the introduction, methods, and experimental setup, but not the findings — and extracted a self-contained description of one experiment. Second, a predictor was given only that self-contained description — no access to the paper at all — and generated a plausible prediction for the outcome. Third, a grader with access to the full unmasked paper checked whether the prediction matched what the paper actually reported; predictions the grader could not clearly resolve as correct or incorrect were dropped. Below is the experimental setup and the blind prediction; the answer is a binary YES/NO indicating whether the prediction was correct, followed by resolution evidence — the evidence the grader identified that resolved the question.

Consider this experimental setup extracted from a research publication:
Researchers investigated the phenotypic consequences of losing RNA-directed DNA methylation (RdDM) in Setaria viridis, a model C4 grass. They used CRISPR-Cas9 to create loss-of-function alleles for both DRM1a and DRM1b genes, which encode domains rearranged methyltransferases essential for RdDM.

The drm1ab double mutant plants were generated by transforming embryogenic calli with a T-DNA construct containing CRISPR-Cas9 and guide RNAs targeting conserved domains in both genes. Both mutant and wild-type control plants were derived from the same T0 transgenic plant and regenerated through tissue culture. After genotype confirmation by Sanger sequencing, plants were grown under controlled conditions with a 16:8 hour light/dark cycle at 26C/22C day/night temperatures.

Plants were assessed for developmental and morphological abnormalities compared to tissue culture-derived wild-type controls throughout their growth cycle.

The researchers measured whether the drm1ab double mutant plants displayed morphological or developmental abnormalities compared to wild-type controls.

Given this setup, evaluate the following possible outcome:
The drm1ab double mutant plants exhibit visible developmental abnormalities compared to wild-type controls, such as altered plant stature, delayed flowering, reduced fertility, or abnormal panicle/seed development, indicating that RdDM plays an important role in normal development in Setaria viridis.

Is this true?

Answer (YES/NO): NO